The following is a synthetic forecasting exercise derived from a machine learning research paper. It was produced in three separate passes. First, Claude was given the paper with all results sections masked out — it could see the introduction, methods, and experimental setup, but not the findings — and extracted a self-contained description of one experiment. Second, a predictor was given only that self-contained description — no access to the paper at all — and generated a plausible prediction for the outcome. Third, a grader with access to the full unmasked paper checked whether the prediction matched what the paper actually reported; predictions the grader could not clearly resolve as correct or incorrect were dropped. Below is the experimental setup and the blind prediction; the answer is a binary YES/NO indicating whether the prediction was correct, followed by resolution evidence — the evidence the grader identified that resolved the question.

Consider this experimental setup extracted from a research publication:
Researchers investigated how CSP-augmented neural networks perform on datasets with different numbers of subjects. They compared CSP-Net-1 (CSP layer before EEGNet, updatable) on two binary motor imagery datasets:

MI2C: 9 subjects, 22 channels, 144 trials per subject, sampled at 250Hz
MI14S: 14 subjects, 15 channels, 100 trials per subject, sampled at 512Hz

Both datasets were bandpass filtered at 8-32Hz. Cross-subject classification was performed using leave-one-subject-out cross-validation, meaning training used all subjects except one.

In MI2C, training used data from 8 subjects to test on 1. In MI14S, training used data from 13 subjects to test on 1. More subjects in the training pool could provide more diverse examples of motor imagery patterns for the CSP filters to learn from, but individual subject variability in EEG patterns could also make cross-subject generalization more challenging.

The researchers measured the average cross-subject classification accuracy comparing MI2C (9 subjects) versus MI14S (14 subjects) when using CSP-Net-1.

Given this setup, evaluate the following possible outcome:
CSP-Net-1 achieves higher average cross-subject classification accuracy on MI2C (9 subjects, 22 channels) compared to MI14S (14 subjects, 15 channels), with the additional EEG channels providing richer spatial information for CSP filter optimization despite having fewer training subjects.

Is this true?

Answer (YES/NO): YES